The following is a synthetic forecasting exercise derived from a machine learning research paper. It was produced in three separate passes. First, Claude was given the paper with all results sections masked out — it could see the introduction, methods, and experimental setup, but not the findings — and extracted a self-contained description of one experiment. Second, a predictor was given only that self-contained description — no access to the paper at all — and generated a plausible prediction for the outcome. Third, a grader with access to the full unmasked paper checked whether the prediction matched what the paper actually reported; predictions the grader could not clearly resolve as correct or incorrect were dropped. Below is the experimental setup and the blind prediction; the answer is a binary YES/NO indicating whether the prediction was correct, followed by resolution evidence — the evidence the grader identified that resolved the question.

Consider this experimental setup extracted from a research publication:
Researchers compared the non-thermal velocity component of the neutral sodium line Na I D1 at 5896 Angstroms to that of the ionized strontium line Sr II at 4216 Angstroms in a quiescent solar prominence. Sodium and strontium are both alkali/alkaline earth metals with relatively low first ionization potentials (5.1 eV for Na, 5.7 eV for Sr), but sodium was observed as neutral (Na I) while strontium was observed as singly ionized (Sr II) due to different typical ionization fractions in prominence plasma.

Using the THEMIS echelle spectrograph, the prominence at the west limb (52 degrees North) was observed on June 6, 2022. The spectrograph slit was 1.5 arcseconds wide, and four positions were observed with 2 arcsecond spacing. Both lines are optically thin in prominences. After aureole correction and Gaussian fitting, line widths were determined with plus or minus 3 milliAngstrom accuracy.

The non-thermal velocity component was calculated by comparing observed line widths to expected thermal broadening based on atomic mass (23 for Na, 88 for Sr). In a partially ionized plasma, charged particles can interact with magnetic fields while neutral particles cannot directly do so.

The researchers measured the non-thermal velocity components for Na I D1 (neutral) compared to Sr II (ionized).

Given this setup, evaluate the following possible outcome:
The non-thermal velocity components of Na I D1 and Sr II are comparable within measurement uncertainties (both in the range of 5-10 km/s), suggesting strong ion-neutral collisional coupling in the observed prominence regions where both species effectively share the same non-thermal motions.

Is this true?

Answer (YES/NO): NO